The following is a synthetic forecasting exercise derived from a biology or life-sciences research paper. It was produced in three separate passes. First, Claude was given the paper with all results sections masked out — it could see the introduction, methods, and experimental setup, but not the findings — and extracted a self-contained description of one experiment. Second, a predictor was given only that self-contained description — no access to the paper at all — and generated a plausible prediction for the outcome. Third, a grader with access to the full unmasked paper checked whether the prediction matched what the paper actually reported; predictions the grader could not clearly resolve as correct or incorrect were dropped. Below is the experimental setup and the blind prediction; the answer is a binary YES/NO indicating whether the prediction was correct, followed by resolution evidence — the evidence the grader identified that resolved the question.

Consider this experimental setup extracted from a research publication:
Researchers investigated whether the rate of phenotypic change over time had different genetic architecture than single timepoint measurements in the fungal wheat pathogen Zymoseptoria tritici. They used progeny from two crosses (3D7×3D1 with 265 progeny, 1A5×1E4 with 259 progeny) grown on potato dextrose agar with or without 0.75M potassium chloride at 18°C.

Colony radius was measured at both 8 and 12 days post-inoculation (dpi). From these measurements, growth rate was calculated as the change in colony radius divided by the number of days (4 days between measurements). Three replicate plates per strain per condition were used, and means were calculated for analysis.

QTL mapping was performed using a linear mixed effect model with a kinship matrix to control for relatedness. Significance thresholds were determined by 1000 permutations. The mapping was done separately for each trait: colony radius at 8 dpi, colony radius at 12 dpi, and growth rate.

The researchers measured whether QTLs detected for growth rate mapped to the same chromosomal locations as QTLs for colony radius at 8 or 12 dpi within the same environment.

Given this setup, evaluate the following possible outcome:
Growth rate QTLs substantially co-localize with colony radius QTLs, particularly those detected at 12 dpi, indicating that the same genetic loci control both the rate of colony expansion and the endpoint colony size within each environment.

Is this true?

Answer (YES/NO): YES